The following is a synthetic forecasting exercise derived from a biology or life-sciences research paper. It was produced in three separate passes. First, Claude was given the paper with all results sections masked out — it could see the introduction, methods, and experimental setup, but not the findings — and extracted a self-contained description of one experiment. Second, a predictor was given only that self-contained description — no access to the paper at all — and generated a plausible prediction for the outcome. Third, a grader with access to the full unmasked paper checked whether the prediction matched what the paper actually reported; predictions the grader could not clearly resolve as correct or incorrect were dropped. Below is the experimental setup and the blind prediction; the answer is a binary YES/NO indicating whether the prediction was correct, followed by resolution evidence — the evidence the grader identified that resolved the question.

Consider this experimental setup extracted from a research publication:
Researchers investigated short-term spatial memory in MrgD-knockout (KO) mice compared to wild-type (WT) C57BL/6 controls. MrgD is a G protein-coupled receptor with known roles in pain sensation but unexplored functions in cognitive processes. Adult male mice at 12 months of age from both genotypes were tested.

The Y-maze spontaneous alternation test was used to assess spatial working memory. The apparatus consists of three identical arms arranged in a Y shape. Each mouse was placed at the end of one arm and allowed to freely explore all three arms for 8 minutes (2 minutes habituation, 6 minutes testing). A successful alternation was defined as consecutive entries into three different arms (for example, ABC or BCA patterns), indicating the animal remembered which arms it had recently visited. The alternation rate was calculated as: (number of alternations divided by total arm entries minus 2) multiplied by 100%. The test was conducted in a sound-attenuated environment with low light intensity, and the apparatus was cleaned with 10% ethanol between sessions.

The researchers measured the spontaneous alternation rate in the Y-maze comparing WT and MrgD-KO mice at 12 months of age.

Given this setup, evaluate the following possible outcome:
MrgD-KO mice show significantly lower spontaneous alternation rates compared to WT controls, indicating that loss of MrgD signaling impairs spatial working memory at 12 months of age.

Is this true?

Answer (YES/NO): NO